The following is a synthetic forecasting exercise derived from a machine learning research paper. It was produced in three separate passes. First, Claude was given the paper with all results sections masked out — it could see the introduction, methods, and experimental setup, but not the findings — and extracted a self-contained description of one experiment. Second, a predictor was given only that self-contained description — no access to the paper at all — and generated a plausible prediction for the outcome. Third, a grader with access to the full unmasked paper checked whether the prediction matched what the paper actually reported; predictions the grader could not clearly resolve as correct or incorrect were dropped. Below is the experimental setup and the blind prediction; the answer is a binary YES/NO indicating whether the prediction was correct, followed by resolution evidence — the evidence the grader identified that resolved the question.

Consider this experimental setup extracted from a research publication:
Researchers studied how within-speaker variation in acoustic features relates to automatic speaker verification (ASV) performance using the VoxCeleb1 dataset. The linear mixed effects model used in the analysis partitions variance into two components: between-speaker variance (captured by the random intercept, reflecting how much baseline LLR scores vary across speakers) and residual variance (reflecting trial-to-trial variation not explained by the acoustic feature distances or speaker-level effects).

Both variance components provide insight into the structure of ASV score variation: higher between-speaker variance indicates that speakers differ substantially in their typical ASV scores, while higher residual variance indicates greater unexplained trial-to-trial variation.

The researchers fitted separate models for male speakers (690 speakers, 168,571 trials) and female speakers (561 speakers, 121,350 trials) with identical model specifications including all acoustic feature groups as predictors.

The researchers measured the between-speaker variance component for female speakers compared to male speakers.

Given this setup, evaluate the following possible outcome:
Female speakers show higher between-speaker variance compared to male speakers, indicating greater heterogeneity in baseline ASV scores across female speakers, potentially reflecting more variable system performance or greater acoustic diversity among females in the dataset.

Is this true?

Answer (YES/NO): NO